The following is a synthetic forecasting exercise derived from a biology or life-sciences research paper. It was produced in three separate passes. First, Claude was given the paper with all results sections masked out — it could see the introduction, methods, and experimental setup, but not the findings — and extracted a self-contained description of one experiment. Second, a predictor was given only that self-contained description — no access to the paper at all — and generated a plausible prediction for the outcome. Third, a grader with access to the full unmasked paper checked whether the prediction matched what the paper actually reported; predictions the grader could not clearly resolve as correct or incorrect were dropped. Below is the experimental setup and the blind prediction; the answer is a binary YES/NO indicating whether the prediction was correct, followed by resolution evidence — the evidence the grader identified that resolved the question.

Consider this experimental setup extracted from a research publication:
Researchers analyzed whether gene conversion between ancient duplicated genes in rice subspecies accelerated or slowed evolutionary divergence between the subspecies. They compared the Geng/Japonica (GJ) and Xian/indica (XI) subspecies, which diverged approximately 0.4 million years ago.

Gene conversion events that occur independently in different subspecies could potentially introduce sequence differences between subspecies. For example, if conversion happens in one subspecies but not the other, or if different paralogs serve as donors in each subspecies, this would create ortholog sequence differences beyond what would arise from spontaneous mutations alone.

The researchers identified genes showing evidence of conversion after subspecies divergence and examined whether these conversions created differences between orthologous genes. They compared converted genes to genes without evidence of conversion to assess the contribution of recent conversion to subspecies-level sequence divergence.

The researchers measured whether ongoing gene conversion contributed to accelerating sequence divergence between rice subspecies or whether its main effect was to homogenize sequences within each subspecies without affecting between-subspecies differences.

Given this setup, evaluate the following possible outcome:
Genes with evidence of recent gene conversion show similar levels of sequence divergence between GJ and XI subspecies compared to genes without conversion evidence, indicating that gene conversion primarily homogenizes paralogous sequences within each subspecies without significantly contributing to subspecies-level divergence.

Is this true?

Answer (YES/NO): NO